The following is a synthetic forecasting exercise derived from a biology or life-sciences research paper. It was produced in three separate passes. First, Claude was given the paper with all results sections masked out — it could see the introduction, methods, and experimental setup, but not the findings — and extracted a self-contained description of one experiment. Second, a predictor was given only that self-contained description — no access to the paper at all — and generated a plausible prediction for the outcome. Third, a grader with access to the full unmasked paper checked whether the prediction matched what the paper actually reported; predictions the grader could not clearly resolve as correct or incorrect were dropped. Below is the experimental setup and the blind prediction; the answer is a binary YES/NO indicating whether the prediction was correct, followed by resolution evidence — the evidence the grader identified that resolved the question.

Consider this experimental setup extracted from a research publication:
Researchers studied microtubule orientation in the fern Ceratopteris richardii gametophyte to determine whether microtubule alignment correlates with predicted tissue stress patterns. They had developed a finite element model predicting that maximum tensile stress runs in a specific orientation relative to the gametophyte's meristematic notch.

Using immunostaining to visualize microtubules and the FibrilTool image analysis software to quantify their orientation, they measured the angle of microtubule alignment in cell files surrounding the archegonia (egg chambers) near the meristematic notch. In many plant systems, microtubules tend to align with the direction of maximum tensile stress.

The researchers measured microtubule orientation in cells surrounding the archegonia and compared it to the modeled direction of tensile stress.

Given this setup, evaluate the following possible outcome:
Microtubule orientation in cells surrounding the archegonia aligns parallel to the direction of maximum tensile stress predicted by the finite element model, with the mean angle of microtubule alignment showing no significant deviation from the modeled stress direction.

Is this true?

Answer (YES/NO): NO